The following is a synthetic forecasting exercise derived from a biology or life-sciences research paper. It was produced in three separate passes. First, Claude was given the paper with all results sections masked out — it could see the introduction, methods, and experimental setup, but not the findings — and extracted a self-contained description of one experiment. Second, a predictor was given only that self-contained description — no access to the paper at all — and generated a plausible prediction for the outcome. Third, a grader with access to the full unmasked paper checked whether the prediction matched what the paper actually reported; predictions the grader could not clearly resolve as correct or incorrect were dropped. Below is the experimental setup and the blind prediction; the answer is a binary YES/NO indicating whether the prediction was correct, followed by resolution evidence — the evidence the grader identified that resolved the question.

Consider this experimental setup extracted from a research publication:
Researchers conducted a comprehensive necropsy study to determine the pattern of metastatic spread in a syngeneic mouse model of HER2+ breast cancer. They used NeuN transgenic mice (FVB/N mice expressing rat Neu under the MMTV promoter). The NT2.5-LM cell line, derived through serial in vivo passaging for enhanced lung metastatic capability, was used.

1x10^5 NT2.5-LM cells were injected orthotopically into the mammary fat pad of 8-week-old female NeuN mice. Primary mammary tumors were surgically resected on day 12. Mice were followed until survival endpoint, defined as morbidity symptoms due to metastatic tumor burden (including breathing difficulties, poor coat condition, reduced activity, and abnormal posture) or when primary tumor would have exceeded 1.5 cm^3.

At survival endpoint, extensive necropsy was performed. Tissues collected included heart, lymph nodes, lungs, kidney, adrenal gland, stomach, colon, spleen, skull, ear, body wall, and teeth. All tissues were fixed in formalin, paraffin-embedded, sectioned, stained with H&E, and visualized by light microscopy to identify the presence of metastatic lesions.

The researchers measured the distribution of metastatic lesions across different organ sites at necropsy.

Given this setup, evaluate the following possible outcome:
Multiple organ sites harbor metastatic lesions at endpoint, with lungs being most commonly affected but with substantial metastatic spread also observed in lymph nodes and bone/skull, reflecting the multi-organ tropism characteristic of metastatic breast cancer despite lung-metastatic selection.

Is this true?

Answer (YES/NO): YES